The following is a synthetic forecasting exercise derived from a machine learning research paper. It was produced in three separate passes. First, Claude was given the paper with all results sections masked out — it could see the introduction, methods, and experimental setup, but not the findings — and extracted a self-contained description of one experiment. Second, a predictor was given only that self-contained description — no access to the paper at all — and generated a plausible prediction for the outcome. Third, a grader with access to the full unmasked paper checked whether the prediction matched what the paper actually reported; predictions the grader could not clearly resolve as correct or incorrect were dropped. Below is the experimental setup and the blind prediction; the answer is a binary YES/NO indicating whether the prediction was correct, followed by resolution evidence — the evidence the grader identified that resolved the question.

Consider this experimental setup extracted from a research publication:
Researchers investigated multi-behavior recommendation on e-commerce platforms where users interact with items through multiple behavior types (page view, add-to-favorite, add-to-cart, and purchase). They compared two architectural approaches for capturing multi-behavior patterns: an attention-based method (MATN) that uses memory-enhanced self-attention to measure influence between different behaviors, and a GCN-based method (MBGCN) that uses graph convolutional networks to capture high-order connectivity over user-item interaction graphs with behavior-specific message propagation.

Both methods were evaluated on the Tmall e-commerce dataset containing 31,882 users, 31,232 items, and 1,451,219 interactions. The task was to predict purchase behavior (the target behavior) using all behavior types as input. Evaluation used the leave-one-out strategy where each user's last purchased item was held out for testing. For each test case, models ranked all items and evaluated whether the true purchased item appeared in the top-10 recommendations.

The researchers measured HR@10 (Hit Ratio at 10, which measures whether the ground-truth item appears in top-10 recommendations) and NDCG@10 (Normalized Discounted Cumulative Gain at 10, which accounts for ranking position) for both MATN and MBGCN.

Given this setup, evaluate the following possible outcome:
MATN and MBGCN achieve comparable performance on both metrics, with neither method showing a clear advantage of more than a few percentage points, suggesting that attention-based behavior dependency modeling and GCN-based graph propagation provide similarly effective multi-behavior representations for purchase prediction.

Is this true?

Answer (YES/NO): NO